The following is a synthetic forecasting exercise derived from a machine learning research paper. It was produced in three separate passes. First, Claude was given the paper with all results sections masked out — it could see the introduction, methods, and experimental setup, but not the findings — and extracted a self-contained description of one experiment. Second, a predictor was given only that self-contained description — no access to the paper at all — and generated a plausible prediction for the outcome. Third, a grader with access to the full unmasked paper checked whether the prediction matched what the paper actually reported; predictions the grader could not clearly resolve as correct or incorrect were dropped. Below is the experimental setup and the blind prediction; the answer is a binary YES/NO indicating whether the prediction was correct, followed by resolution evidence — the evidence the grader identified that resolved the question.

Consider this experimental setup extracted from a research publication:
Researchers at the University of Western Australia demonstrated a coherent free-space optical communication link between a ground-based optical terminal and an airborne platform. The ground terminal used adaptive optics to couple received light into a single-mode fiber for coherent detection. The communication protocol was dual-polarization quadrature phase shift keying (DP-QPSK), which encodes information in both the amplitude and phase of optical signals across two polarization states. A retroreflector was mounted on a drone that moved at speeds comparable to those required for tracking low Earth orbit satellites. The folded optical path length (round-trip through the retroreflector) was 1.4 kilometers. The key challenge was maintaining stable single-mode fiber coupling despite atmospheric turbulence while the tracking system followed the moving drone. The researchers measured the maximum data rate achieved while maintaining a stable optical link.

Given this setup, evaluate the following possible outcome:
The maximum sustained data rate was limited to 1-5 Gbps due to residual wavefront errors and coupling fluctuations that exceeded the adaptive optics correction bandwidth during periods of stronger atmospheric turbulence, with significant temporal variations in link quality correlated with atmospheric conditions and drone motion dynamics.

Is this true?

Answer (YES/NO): NO